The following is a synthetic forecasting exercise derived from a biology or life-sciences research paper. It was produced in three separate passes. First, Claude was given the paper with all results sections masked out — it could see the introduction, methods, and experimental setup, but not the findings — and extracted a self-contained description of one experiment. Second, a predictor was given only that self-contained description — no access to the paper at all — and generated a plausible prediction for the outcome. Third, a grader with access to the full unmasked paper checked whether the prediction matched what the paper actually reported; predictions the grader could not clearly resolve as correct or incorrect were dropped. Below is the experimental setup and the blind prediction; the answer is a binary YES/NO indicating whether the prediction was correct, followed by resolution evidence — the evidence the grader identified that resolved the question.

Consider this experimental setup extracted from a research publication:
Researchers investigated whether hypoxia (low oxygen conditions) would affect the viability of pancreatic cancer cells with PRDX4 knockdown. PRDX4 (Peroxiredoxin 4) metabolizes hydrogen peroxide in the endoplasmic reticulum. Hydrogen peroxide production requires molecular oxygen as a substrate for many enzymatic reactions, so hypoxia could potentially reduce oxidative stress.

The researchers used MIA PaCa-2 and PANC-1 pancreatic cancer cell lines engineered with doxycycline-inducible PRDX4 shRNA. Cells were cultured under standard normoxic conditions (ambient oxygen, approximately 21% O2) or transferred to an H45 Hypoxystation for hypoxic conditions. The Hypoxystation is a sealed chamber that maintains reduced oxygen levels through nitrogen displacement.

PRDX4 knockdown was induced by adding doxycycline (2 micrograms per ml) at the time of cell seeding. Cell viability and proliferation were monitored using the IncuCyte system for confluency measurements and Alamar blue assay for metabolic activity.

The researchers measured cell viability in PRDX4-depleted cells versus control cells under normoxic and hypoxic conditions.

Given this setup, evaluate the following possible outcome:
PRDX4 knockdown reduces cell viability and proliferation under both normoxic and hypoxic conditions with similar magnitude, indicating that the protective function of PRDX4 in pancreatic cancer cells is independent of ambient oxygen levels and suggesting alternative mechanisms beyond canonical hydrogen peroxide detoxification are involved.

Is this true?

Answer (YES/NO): NO